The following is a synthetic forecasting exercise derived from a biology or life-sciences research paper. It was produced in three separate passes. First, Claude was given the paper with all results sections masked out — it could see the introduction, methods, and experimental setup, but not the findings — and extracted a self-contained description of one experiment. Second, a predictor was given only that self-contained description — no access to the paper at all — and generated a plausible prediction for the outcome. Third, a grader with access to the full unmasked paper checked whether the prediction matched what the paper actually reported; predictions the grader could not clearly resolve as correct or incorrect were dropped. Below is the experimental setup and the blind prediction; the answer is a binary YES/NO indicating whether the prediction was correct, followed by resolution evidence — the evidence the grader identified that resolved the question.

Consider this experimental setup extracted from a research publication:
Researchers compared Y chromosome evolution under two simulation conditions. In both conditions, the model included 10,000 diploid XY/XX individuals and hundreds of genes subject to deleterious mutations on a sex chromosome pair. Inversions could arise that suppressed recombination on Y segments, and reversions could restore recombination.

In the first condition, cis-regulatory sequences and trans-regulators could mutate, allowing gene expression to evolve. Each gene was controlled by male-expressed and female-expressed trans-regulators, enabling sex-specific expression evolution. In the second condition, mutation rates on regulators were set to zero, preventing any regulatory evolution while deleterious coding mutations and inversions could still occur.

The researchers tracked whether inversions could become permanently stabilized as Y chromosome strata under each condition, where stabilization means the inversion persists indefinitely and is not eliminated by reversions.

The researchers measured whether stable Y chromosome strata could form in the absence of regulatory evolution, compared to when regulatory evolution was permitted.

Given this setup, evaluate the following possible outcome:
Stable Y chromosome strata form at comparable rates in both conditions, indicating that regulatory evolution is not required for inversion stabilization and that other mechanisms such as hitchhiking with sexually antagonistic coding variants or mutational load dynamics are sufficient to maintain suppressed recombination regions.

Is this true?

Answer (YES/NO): NO